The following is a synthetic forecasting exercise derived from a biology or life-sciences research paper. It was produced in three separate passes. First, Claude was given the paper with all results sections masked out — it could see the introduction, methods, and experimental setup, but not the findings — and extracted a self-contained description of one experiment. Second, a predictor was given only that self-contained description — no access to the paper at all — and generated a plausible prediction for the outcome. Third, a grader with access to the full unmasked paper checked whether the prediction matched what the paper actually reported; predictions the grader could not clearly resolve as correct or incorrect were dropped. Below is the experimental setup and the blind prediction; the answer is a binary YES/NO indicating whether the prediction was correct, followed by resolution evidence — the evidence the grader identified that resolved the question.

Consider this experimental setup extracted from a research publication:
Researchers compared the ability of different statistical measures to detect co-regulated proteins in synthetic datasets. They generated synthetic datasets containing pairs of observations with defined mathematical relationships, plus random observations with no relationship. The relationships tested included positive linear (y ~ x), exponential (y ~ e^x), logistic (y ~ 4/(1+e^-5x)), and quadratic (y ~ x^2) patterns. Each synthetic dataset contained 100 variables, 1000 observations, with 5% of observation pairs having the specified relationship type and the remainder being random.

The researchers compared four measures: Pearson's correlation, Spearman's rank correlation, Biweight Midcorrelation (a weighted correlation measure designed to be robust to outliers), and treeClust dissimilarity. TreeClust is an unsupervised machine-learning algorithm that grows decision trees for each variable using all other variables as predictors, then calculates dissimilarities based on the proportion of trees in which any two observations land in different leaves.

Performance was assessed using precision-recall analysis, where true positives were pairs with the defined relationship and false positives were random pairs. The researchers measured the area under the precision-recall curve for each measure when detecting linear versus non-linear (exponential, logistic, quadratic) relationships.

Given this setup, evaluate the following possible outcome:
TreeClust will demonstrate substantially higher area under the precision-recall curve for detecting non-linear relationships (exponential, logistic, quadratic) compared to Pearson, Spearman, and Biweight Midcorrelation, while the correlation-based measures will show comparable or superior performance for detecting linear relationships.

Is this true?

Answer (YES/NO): NO